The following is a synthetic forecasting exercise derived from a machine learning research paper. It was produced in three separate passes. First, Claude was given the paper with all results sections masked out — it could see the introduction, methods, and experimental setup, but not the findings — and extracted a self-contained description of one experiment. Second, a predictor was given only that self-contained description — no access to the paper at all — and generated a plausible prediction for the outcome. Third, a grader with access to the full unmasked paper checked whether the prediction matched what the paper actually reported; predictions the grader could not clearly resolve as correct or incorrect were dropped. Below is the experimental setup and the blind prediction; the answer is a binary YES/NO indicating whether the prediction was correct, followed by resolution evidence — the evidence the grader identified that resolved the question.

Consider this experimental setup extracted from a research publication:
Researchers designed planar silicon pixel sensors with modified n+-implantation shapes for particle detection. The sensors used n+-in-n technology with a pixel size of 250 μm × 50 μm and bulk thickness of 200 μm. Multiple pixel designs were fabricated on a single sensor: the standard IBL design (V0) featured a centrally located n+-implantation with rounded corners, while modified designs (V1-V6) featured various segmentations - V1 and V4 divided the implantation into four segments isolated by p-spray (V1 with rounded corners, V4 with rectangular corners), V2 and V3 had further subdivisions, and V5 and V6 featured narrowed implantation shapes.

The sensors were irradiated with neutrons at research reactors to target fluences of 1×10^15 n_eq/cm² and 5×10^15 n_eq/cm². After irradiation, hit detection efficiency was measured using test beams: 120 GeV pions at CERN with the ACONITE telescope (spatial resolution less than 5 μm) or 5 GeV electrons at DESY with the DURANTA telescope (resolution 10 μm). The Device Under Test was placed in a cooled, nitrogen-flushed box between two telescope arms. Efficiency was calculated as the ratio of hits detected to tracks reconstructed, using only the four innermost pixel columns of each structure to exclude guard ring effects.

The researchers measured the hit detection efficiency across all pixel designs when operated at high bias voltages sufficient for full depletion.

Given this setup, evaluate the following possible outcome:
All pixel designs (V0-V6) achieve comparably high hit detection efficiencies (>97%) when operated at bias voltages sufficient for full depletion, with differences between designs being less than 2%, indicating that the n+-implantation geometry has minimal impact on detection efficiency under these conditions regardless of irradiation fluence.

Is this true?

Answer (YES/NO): YES